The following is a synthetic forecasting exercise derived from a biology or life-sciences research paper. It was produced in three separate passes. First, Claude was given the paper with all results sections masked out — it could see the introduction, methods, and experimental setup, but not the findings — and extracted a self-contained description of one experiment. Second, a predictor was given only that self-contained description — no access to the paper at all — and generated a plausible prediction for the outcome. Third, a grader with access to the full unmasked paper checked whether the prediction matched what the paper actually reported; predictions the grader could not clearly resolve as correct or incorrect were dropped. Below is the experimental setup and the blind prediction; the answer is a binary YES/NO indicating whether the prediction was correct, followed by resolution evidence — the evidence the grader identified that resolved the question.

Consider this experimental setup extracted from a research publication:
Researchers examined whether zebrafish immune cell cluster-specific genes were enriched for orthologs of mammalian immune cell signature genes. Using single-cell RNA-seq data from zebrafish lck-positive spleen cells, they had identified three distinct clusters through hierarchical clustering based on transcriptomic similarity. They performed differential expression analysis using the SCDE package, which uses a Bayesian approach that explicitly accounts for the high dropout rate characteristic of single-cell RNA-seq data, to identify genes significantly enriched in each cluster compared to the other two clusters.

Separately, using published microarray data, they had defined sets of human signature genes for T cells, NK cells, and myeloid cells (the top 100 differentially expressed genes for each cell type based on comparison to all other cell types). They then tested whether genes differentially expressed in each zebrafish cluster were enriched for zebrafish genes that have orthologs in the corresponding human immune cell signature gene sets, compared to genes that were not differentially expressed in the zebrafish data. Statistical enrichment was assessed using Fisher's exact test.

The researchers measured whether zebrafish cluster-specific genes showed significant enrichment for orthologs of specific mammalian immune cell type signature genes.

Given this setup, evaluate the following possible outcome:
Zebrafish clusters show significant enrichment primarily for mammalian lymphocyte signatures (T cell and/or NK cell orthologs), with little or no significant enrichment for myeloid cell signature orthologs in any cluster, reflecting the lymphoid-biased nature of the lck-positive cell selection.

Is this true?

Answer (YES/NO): YES